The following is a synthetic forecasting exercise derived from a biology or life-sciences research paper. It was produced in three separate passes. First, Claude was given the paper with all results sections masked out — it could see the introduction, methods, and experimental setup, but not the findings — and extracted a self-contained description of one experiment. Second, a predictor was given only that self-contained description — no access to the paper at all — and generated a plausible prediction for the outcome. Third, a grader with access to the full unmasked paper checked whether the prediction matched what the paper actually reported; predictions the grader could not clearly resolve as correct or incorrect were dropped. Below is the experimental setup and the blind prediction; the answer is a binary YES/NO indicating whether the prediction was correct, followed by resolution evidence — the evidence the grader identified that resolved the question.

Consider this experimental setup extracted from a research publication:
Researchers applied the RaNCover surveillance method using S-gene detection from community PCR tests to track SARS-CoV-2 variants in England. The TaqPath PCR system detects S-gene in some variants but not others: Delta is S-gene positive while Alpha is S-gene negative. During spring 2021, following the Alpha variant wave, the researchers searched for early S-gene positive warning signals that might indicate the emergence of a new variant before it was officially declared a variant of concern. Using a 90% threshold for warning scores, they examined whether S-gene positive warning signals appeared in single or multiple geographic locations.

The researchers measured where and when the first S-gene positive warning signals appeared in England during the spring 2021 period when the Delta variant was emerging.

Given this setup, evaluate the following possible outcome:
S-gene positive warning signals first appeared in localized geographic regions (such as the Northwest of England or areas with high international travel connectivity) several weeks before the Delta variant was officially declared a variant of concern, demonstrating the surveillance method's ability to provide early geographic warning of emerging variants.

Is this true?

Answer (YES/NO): NO